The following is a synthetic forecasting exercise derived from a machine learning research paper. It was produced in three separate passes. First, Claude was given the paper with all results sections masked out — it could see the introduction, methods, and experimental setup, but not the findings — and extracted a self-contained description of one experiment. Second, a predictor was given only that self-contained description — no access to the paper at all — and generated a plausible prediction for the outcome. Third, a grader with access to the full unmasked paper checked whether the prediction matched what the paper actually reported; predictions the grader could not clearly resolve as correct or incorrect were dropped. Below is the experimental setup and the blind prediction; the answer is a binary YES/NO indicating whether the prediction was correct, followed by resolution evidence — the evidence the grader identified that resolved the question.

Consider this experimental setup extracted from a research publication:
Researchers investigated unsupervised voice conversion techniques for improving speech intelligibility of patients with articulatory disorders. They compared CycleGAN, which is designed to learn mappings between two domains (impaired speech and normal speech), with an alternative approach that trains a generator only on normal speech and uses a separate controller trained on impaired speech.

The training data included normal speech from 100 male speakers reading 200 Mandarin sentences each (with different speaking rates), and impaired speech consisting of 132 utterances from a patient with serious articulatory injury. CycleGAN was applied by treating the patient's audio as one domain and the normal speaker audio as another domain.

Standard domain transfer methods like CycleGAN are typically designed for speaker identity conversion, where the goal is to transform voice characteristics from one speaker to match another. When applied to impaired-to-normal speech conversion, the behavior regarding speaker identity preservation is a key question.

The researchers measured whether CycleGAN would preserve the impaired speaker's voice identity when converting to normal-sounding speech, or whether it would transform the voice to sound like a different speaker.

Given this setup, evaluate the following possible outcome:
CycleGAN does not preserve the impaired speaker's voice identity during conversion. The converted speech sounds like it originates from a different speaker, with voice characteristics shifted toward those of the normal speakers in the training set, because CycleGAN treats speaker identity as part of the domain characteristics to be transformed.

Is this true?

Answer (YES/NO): YES